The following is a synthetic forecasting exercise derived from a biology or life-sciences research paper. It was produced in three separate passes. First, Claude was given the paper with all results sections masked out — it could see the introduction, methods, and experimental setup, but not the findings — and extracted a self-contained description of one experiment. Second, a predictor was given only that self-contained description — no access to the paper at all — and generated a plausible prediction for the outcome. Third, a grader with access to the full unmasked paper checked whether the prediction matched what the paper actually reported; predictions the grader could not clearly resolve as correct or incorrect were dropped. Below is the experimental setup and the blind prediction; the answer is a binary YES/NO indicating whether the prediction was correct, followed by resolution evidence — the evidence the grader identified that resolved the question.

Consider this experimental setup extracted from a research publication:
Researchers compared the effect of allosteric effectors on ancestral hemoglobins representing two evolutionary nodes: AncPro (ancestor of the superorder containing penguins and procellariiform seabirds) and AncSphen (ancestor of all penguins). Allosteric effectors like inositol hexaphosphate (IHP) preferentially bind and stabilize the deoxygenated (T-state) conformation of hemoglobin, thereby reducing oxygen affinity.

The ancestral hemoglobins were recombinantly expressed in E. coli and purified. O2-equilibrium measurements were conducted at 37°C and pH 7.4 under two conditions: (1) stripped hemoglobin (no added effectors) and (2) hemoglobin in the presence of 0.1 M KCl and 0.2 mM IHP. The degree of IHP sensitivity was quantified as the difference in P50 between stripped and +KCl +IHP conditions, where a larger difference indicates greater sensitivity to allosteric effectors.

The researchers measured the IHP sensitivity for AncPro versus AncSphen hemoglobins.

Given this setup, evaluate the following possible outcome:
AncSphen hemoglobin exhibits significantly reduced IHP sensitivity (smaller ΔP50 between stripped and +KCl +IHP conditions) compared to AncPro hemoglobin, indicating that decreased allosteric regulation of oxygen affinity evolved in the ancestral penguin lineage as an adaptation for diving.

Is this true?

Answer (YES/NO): NO